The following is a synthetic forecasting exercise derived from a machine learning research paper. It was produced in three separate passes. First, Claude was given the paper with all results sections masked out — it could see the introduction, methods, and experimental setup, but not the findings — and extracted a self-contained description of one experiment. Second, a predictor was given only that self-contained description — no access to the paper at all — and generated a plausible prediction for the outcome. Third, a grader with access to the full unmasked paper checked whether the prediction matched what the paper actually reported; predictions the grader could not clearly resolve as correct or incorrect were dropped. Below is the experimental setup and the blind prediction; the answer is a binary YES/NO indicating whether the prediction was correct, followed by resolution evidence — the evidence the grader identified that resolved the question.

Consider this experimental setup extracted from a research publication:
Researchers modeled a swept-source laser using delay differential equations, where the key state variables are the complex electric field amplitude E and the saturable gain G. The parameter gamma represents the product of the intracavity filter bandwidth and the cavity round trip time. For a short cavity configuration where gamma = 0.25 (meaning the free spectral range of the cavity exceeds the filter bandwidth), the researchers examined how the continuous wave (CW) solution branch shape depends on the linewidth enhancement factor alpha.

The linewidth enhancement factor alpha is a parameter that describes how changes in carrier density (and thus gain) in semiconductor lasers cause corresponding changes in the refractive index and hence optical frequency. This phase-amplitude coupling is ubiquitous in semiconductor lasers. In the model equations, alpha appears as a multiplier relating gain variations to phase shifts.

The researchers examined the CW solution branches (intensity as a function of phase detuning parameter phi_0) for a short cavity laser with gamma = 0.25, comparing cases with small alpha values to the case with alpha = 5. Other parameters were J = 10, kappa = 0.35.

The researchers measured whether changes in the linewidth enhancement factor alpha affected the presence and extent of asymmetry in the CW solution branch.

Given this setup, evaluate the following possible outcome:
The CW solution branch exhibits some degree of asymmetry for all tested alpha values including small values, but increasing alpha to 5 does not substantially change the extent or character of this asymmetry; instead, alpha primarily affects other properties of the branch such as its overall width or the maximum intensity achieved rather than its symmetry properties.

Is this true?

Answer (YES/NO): NO